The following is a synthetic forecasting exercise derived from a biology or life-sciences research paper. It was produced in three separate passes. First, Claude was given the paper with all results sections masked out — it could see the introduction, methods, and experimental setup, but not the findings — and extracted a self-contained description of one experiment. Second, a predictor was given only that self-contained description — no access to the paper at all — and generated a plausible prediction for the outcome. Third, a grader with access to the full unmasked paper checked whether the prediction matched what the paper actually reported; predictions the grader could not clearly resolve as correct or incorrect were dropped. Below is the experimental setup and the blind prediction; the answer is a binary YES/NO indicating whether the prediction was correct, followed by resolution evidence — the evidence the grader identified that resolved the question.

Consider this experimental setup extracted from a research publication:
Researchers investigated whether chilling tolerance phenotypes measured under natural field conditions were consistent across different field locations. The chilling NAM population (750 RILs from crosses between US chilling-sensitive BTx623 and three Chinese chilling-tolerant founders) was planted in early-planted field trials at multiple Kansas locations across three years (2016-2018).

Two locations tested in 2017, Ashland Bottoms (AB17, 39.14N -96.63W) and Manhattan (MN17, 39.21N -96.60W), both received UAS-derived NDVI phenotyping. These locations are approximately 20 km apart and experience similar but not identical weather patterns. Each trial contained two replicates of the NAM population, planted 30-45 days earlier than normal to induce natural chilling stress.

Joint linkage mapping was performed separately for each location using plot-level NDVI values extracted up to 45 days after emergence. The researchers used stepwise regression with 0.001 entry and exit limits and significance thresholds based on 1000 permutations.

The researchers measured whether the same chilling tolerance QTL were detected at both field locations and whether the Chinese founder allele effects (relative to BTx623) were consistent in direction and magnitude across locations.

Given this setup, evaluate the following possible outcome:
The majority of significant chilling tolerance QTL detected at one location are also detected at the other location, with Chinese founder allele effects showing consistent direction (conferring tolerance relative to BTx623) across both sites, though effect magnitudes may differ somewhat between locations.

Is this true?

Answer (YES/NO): NO